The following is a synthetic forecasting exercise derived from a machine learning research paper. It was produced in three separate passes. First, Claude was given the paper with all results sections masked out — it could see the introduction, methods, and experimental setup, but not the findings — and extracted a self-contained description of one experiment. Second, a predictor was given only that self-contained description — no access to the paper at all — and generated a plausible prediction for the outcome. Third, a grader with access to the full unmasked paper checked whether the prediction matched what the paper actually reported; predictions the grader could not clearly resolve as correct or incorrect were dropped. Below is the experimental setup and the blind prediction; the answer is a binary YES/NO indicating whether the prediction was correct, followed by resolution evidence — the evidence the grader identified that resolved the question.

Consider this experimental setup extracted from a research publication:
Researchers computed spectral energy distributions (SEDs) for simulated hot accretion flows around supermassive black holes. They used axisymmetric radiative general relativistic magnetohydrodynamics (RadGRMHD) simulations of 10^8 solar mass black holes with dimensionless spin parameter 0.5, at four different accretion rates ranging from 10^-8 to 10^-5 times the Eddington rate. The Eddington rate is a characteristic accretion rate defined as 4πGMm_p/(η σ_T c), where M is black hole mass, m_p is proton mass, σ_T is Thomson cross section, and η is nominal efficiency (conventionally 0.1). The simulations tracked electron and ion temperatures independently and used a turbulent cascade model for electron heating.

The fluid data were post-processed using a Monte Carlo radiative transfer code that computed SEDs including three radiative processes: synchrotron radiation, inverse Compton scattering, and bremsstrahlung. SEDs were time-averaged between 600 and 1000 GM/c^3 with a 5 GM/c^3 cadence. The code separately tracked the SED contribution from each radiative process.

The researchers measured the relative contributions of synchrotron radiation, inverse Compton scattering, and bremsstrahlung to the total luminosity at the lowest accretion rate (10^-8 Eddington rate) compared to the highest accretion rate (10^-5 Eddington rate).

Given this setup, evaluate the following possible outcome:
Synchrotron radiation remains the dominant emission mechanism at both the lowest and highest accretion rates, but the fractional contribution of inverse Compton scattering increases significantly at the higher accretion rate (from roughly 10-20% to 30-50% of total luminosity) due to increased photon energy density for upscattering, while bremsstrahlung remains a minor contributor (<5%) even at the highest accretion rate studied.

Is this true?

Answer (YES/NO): NO